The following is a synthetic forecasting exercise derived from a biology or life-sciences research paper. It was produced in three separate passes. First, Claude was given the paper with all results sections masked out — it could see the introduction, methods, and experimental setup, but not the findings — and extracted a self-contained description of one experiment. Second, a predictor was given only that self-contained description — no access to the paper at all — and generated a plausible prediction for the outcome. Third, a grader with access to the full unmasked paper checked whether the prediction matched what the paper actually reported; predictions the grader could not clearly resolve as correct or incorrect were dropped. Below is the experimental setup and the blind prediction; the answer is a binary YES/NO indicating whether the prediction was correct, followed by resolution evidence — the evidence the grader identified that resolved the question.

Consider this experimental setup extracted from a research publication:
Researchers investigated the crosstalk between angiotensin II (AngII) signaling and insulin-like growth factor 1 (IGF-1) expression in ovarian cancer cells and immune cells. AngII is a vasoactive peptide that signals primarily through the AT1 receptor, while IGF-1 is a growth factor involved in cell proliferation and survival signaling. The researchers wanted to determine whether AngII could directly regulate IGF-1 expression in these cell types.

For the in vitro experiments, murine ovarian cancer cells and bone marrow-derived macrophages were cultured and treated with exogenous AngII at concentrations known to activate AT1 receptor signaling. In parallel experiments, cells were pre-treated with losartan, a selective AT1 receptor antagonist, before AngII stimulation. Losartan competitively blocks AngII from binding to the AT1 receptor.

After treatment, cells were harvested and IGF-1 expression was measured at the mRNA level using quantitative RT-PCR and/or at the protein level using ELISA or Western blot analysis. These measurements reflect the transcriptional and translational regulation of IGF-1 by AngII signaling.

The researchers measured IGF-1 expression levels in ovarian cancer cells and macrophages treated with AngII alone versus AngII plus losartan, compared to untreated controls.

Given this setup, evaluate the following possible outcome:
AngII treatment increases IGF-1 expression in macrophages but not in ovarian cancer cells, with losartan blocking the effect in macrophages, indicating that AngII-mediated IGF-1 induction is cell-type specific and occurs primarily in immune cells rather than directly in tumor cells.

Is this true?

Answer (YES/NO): NO